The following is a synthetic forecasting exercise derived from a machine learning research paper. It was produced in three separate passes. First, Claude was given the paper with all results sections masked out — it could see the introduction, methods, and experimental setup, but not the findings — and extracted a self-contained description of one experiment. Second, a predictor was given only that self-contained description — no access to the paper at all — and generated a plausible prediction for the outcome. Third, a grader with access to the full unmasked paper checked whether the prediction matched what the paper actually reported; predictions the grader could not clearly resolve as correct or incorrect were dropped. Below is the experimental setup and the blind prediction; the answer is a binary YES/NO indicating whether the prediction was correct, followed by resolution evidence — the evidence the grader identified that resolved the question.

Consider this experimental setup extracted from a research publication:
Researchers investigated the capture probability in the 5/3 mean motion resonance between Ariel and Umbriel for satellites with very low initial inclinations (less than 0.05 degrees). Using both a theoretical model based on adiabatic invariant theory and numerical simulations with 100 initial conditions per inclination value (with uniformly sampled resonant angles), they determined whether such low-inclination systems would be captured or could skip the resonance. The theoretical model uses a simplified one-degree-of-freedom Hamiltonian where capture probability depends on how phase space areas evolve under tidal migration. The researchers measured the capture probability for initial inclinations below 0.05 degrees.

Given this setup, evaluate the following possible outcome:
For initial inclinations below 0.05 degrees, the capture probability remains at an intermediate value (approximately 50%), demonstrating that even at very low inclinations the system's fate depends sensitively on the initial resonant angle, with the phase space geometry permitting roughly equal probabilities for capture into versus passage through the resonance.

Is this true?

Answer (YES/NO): NO